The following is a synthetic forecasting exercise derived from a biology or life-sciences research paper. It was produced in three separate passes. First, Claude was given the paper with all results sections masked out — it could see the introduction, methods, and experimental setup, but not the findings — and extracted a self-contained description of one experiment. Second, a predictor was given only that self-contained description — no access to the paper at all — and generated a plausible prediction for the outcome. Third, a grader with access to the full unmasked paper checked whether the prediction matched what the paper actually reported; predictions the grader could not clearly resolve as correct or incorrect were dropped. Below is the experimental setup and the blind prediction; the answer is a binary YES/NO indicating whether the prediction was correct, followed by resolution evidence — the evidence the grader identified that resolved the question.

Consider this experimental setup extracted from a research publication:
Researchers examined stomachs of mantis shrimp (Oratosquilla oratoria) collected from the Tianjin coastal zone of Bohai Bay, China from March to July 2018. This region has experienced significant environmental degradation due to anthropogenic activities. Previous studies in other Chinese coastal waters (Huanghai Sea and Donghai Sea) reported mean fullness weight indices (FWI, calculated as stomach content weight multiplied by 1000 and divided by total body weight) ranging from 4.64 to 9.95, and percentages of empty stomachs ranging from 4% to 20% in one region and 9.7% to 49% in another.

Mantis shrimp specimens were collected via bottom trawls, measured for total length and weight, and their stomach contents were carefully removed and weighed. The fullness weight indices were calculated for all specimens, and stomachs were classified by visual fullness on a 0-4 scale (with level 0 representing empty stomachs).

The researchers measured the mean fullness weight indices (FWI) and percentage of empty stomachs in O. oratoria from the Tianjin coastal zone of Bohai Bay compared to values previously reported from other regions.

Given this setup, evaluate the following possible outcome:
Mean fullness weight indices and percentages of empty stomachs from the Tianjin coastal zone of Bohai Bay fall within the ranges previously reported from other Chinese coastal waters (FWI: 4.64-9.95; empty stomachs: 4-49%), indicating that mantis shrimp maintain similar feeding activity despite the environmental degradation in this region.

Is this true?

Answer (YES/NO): NO